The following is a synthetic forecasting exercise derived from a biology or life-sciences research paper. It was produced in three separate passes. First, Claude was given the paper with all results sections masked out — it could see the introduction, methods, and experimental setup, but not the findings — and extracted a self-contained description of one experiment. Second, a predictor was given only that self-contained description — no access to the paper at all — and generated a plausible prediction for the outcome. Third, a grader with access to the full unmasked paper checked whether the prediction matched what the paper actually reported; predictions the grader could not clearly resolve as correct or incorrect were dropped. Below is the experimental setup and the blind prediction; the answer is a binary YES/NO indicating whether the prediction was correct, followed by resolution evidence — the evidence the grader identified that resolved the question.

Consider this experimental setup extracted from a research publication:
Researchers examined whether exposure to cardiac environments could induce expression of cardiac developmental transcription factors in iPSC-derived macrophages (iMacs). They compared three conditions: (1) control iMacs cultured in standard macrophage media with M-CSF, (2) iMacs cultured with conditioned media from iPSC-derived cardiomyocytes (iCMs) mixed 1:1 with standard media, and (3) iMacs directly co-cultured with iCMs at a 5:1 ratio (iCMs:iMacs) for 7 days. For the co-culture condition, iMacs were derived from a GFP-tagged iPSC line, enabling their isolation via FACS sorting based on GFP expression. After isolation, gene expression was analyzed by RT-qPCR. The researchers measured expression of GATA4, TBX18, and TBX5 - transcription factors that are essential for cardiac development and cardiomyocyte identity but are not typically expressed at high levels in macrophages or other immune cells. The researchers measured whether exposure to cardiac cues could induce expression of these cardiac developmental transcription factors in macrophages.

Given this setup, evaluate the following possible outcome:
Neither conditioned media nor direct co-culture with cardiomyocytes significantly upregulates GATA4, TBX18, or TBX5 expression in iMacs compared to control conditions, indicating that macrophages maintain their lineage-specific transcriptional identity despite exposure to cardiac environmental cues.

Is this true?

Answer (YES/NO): NO